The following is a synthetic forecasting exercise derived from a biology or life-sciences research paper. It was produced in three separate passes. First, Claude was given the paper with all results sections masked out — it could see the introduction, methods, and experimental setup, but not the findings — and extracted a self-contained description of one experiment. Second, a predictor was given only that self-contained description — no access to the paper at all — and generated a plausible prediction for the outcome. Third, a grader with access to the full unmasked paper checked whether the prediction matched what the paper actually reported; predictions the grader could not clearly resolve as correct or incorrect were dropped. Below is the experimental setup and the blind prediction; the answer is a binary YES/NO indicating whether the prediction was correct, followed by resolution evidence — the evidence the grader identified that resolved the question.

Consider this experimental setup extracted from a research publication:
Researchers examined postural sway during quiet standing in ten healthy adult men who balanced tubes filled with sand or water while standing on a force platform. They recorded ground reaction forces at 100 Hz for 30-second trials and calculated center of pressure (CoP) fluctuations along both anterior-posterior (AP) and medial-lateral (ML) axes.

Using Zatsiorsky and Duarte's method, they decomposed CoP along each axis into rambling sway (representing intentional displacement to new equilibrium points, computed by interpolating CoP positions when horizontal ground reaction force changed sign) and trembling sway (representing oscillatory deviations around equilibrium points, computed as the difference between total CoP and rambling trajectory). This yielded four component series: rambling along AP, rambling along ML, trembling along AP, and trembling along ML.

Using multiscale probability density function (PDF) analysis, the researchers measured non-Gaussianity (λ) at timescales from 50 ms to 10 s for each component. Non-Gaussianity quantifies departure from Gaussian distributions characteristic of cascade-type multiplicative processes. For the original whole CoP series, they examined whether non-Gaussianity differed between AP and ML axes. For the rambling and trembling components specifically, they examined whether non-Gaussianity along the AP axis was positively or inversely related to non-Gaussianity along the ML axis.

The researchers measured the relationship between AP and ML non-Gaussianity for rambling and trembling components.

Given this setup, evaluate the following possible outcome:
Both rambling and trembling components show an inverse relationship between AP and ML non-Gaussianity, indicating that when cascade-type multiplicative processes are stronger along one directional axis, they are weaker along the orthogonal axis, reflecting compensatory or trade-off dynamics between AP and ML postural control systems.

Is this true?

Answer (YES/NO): YES